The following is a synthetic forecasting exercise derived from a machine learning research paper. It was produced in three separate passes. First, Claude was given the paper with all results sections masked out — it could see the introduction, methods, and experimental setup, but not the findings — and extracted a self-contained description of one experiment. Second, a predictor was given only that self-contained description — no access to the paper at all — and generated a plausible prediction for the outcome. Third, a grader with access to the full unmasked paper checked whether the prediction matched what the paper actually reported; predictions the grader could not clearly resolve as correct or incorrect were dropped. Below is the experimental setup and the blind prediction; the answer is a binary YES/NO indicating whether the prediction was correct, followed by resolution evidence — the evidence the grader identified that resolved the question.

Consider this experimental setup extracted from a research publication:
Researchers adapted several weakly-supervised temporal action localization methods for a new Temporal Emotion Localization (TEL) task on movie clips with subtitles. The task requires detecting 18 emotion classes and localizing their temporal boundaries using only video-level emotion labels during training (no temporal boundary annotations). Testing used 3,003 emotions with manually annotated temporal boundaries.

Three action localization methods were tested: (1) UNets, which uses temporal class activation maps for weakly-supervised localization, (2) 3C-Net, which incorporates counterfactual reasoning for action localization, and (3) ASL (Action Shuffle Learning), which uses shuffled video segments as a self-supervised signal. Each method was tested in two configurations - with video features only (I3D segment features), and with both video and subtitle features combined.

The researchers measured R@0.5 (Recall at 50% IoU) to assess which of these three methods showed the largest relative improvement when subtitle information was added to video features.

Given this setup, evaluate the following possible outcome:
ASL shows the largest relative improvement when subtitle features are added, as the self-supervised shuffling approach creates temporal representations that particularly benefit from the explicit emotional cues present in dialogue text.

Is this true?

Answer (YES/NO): NO